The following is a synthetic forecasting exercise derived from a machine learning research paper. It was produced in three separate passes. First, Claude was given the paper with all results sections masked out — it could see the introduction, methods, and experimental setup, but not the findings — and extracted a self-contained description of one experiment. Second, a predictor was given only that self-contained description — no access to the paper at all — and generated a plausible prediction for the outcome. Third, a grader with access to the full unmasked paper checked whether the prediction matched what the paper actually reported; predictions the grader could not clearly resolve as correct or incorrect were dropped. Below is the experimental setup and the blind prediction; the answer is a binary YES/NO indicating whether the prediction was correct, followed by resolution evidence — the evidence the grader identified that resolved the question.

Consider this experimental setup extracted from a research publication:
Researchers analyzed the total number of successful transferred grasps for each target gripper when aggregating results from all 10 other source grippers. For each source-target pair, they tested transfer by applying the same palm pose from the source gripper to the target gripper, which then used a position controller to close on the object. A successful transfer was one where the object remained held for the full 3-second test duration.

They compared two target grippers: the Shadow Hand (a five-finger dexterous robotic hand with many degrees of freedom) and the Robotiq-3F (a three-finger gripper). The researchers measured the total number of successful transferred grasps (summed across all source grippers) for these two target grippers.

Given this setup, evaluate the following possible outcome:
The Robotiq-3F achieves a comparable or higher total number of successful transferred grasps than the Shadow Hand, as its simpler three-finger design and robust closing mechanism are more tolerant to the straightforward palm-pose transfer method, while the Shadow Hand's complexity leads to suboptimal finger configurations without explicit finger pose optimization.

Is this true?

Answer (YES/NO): YES